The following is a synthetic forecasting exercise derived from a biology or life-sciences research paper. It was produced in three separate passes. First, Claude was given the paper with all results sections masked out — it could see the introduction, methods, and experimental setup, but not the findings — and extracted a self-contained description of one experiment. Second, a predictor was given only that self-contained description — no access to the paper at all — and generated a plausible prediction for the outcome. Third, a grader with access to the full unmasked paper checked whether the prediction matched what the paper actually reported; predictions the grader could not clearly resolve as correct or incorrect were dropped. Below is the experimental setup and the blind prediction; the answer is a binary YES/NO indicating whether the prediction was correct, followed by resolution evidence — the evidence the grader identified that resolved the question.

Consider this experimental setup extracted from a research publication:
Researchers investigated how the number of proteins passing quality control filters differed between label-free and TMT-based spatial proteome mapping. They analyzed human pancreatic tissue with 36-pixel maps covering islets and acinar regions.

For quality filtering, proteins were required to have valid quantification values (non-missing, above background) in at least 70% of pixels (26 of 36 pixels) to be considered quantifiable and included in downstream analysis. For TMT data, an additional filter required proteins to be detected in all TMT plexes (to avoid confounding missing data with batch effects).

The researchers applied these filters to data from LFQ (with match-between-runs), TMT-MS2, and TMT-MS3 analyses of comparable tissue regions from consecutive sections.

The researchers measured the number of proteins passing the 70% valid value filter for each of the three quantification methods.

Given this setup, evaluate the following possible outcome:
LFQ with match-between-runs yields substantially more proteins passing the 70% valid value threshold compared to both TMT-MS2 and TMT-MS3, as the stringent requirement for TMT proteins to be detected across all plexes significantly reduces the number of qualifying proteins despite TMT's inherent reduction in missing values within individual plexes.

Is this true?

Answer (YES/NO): YES